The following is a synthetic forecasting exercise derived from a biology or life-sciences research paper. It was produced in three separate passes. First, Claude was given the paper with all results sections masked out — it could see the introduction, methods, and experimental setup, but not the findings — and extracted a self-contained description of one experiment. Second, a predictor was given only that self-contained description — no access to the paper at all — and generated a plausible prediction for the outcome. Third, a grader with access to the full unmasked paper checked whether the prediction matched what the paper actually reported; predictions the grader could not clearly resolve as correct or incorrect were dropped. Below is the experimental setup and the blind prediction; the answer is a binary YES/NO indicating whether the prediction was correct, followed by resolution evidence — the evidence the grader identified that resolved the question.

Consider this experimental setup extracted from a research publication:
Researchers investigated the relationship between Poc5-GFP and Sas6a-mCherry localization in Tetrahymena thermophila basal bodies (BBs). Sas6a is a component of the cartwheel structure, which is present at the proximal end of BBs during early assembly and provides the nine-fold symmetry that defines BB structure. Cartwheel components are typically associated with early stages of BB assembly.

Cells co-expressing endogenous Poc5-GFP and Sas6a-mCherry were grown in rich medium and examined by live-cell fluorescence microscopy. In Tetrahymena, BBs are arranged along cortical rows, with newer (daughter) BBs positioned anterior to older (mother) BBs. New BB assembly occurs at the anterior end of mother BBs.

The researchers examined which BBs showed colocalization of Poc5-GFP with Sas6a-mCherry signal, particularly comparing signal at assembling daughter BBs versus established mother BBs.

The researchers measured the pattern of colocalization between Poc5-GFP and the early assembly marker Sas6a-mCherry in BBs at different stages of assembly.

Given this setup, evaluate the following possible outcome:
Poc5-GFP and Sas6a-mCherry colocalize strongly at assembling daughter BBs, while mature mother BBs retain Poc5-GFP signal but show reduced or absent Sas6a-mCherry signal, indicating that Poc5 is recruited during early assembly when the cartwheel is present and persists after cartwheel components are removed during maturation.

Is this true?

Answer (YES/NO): NO